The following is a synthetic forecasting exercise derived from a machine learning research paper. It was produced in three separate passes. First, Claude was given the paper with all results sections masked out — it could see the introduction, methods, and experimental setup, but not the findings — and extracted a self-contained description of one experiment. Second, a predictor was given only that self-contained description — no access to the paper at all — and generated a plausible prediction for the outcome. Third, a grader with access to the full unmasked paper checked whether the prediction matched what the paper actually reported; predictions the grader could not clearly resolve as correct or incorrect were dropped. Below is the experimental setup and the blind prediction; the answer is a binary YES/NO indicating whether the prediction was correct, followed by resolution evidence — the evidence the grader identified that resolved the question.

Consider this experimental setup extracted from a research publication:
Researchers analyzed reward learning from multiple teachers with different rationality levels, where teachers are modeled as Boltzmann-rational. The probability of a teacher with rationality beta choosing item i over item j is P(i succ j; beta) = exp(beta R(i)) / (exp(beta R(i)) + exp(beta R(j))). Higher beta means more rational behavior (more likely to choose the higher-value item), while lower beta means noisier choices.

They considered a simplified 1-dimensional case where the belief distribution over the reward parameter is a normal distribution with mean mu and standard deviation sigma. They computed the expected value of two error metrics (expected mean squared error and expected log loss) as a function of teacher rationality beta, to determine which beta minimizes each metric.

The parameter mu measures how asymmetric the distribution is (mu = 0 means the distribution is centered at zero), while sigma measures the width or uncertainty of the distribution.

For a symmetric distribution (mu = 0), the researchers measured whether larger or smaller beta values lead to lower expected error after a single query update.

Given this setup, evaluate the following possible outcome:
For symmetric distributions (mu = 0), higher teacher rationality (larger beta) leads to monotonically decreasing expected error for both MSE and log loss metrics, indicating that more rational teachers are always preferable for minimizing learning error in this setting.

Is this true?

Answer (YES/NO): YES